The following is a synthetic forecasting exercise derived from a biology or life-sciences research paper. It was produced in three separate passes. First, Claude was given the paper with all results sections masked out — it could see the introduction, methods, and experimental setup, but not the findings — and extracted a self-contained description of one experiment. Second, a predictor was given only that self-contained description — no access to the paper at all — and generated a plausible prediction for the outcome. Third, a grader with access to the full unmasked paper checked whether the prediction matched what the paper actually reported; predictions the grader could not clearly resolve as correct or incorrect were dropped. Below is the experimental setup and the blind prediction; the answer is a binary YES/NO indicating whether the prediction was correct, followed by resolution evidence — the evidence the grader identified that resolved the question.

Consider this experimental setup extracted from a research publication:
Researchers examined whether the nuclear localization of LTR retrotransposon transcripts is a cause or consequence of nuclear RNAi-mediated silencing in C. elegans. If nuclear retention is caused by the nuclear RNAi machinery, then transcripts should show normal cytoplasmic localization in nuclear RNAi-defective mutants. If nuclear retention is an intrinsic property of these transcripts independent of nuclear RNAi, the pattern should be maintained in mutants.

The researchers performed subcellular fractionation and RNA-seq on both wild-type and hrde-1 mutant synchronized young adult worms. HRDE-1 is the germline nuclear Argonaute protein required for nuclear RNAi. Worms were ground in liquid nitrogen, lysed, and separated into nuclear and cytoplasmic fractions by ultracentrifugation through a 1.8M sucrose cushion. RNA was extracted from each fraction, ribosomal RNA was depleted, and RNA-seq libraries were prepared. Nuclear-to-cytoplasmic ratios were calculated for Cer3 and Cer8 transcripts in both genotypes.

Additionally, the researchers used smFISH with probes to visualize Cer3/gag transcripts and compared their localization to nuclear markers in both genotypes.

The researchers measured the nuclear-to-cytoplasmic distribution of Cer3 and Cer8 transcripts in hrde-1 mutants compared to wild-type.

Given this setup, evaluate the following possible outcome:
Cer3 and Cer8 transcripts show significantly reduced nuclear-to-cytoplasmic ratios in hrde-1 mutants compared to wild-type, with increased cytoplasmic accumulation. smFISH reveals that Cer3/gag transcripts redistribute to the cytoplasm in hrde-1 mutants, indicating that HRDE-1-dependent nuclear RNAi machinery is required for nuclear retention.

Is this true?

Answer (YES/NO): NO